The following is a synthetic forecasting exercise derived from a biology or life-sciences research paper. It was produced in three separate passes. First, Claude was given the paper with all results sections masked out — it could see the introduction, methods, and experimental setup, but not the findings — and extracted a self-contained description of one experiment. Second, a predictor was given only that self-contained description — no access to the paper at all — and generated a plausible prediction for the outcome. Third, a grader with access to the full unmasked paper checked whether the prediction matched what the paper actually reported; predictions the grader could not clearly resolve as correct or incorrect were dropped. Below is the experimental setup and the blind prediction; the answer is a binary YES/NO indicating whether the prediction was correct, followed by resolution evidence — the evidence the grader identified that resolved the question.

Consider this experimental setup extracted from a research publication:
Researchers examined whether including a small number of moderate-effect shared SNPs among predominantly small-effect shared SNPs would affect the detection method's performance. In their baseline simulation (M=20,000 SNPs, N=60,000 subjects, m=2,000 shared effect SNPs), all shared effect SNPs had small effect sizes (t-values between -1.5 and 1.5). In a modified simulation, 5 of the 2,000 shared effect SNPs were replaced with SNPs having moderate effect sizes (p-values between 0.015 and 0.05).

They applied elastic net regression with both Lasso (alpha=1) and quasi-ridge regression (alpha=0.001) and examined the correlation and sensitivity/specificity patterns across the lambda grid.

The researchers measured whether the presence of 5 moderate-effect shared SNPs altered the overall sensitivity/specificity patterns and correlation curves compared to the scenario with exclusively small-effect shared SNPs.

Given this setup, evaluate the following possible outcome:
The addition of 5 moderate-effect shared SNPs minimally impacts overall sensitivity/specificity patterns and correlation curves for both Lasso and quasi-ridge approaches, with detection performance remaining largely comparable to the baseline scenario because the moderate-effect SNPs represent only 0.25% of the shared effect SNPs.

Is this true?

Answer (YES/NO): YES